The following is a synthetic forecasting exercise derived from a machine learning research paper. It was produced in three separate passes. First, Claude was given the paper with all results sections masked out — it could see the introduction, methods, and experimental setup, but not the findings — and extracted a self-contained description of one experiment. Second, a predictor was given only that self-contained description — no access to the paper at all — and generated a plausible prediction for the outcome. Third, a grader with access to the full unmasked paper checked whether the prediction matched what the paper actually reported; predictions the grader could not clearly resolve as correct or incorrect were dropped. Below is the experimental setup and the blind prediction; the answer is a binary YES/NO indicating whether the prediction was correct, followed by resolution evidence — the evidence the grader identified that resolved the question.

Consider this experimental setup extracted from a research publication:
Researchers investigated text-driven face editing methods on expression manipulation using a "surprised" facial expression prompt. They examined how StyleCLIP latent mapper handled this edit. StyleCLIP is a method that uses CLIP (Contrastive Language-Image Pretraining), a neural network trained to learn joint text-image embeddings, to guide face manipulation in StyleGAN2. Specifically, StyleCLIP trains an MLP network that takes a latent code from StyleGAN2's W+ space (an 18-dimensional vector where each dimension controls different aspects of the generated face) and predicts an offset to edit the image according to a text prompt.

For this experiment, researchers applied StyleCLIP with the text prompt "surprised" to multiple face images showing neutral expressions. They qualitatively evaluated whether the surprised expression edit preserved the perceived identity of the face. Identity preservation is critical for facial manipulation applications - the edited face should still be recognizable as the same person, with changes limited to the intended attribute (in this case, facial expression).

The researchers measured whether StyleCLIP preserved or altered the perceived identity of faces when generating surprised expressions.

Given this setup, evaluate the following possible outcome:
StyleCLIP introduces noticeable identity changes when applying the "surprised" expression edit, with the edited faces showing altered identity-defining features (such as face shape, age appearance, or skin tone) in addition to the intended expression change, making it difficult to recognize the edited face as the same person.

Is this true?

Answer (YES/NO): NO